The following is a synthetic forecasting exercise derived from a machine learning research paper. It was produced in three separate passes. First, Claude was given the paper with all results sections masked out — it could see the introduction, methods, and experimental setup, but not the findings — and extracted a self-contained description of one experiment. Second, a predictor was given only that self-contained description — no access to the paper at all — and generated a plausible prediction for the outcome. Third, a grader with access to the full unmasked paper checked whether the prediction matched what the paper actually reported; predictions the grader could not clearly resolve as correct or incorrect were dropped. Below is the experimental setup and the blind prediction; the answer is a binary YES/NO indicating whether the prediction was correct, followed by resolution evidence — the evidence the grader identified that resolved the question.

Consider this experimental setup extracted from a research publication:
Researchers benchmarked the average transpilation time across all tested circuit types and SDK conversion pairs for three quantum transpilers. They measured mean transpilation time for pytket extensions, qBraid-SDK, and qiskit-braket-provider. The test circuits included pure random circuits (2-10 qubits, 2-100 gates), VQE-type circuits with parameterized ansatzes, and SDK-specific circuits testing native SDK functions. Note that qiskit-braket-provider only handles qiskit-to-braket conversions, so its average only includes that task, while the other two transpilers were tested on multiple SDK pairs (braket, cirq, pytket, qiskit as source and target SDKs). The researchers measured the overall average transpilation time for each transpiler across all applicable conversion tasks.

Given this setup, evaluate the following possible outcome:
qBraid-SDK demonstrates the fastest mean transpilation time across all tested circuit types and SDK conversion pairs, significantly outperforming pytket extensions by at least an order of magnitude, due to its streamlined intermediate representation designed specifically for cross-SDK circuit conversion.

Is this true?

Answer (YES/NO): NO